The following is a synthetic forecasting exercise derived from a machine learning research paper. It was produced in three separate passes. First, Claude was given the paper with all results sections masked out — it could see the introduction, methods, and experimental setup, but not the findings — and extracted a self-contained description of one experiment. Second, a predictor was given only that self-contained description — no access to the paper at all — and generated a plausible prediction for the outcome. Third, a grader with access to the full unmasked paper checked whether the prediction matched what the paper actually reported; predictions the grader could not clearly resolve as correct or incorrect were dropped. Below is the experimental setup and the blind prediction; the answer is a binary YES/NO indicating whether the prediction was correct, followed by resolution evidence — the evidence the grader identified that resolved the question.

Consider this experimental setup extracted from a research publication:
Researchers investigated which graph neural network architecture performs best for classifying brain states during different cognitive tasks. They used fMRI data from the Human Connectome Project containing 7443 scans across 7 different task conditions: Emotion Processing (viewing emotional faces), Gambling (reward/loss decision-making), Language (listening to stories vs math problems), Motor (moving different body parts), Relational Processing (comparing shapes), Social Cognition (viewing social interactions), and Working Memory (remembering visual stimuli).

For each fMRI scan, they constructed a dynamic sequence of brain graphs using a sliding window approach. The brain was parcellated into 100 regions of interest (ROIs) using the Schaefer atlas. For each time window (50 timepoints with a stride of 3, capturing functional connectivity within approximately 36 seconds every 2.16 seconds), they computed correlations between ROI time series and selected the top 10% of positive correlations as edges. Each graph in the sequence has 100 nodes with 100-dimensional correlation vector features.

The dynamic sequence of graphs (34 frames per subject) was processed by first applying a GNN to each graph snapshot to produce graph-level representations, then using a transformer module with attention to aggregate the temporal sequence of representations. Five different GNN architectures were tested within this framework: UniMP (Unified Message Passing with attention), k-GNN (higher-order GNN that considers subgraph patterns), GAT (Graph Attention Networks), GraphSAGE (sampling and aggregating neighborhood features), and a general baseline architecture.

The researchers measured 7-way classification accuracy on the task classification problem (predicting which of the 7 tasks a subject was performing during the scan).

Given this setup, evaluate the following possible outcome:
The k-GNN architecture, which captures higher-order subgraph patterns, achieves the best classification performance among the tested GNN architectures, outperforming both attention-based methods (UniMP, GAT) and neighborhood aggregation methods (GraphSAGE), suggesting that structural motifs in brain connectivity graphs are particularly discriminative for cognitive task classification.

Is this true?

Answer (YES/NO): NO